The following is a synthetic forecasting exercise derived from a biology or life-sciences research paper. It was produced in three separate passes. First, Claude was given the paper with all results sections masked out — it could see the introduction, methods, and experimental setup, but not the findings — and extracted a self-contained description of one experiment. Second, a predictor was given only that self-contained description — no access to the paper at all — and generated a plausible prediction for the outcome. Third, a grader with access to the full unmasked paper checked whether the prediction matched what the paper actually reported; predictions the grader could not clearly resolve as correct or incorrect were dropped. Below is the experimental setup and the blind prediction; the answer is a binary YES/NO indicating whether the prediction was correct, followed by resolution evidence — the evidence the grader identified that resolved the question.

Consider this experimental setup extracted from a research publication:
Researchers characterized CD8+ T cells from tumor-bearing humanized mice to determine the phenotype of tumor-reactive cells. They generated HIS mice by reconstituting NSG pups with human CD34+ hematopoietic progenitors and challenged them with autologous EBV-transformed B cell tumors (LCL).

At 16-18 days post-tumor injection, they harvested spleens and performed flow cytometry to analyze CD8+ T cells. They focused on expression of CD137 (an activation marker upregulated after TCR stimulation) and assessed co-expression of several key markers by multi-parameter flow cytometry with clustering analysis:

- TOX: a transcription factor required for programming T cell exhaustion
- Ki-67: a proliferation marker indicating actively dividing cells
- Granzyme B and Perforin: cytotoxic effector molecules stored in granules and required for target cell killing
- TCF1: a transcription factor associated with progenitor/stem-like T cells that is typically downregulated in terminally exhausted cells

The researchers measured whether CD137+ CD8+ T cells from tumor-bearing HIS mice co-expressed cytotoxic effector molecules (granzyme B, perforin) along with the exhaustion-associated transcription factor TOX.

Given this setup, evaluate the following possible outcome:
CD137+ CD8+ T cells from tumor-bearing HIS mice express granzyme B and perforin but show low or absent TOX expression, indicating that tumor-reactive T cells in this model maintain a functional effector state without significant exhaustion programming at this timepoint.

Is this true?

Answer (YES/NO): NO